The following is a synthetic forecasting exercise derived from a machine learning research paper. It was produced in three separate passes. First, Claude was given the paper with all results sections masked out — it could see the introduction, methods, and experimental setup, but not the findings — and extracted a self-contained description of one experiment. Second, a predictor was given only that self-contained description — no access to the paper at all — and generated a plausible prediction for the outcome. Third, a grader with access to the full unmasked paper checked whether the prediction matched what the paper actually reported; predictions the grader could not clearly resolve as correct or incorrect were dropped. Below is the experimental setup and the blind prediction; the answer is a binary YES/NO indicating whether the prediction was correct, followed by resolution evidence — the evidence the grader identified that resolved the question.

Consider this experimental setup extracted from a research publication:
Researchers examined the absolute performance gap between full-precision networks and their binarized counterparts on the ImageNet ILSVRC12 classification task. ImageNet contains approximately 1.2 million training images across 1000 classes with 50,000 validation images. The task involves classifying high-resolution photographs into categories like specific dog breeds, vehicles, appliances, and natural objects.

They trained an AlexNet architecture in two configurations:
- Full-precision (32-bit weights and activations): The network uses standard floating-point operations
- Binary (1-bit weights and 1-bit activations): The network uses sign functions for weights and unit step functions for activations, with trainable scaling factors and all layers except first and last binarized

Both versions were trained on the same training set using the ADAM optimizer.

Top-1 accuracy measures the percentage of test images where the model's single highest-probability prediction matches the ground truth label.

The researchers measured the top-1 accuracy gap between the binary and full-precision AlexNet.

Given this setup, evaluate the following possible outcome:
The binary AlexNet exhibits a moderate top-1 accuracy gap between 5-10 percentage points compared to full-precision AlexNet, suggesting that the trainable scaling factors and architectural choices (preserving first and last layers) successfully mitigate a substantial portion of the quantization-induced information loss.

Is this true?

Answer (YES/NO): NO